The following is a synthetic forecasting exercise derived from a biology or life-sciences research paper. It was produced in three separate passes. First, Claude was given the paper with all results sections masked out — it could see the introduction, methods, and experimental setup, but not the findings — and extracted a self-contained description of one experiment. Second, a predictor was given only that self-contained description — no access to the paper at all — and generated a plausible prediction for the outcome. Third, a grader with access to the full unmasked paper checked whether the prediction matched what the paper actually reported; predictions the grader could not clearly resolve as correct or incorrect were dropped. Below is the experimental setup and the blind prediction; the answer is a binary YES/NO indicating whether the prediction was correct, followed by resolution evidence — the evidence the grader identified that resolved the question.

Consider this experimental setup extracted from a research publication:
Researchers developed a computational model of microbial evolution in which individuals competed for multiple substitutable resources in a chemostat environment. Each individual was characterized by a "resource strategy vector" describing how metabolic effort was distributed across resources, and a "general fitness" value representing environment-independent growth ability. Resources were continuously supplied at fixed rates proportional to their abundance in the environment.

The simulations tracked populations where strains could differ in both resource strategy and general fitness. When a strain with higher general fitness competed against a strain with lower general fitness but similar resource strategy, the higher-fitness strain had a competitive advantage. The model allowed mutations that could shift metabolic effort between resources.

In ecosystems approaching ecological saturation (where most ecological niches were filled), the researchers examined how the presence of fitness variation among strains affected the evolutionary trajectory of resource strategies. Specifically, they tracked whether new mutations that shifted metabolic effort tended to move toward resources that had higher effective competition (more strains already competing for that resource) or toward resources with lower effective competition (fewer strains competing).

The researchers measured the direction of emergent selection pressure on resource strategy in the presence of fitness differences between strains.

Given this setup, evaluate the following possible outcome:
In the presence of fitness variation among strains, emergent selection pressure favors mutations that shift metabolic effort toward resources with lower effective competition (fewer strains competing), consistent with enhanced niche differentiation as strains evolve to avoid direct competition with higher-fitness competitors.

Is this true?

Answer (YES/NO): YES